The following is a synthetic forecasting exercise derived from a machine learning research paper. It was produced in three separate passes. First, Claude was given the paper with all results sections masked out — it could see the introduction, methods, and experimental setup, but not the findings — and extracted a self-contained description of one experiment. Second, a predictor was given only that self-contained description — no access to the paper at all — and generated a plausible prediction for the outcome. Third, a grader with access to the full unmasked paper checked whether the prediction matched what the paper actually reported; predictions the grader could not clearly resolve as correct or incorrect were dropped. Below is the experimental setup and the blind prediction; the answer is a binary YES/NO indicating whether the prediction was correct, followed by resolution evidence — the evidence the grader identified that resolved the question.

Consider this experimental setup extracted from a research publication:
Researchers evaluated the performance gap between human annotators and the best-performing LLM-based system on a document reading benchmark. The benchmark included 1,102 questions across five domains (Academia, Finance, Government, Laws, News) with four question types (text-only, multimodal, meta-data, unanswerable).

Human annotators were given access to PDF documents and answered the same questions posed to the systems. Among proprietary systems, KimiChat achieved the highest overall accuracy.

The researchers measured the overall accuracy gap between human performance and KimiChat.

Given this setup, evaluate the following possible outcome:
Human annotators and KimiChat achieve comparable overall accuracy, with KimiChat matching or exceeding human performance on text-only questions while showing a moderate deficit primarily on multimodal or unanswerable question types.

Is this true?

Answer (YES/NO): NO